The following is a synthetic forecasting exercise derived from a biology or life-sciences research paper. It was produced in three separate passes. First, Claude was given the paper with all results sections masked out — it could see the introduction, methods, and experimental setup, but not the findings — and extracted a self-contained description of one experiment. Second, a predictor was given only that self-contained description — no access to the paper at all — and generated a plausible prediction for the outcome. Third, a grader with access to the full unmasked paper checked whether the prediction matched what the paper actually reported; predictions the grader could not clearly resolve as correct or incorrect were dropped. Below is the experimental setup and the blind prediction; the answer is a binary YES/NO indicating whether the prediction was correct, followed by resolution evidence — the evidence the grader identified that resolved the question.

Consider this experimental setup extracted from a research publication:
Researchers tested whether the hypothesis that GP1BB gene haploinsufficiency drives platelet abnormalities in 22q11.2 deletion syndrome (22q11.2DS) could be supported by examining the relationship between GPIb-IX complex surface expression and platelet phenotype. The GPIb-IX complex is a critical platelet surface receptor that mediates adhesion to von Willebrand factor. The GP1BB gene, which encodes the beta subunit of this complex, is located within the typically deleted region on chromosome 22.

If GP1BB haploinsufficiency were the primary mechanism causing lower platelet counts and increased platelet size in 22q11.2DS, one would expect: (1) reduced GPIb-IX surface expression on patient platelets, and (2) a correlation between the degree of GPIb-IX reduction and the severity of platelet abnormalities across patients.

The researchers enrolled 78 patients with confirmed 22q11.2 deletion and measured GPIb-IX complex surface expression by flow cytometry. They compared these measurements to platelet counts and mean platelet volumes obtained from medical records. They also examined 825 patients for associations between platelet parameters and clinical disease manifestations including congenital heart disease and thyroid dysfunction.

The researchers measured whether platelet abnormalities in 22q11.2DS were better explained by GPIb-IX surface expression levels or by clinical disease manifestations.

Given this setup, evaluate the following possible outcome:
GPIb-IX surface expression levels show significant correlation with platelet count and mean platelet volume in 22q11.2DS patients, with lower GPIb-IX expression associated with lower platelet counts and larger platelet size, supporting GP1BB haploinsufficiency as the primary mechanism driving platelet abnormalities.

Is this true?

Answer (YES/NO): NO